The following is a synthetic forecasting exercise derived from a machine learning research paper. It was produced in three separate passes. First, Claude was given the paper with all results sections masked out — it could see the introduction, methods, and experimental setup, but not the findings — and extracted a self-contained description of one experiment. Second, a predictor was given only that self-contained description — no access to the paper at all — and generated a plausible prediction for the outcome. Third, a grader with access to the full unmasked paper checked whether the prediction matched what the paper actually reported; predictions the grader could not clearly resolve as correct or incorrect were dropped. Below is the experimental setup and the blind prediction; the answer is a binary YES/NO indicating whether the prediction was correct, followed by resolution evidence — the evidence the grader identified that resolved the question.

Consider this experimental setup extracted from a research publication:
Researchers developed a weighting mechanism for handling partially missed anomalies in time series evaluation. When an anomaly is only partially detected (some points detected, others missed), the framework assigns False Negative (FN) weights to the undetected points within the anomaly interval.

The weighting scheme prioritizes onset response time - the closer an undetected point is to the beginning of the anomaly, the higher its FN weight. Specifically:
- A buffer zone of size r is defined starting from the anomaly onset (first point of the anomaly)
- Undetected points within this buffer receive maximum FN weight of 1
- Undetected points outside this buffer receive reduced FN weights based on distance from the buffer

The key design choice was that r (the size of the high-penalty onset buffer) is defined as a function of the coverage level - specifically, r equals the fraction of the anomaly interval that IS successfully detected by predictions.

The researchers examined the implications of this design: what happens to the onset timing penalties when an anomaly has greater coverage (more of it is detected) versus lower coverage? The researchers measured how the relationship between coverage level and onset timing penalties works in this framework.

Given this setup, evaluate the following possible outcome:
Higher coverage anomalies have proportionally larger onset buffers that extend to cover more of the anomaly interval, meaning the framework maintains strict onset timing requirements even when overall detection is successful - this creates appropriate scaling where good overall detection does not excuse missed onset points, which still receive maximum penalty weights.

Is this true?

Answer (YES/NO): NO